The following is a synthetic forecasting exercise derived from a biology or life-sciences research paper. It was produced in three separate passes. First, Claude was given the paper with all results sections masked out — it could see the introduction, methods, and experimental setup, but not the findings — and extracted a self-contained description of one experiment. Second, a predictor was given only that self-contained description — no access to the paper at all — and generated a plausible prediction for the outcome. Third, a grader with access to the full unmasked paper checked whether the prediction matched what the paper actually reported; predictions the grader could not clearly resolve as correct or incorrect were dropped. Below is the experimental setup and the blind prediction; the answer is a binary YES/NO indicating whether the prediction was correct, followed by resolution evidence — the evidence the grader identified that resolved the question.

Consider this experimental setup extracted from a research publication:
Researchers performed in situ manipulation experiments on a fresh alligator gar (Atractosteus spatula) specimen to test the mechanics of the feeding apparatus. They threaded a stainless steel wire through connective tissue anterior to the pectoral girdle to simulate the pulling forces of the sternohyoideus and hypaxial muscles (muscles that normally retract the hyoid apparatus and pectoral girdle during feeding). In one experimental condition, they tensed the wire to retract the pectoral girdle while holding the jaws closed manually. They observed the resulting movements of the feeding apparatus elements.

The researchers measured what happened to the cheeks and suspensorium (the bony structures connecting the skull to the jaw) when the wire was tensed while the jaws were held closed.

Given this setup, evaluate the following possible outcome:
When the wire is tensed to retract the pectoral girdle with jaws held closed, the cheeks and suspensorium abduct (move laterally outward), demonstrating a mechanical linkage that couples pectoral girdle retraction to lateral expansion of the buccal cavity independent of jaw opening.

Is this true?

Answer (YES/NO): YES